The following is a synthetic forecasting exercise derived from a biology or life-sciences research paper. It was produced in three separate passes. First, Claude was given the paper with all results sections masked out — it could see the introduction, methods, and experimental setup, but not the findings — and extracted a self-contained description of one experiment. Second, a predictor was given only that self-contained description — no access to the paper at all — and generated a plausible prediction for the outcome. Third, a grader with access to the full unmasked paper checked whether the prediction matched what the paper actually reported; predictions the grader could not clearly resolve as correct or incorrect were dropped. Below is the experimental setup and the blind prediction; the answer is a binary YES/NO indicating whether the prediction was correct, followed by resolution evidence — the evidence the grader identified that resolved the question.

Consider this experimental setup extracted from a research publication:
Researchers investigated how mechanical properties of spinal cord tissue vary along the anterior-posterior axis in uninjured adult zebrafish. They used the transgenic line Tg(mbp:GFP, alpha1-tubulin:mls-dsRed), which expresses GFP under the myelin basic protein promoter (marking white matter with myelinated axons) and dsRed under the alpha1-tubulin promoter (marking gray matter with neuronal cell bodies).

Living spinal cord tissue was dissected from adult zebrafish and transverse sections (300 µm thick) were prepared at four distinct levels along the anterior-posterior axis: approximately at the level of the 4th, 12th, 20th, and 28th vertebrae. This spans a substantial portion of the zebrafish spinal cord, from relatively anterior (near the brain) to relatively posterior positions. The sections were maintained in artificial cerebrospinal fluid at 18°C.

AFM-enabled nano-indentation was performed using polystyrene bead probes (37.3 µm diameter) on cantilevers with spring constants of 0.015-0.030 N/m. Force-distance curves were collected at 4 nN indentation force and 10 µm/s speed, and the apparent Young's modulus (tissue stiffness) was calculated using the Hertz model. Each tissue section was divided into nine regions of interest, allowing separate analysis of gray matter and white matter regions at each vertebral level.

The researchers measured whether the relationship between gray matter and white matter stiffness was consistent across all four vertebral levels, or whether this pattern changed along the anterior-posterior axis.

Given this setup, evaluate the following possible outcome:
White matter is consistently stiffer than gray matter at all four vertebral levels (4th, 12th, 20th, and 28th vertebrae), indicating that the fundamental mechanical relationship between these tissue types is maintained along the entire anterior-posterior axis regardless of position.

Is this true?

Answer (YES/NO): NO